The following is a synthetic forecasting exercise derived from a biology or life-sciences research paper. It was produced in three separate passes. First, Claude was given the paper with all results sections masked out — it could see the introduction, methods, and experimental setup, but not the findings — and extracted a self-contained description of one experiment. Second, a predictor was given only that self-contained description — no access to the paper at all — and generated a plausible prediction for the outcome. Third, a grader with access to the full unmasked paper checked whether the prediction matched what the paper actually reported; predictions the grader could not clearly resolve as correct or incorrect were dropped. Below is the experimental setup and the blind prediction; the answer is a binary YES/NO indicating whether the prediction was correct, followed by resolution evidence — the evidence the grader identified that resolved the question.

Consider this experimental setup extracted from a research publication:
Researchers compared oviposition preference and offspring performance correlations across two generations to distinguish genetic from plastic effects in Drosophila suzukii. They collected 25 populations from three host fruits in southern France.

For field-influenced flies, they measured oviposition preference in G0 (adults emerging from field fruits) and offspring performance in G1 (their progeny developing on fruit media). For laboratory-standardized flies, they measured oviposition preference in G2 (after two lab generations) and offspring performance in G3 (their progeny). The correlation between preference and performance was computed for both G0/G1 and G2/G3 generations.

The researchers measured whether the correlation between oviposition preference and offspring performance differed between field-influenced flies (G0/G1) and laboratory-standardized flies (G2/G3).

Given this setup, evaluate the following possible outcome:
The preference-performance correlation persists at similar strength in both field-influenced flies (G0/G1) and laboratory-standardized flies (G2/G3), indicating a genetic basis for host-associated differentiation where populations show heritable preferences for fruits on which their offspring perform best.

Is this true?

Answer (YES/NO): NO